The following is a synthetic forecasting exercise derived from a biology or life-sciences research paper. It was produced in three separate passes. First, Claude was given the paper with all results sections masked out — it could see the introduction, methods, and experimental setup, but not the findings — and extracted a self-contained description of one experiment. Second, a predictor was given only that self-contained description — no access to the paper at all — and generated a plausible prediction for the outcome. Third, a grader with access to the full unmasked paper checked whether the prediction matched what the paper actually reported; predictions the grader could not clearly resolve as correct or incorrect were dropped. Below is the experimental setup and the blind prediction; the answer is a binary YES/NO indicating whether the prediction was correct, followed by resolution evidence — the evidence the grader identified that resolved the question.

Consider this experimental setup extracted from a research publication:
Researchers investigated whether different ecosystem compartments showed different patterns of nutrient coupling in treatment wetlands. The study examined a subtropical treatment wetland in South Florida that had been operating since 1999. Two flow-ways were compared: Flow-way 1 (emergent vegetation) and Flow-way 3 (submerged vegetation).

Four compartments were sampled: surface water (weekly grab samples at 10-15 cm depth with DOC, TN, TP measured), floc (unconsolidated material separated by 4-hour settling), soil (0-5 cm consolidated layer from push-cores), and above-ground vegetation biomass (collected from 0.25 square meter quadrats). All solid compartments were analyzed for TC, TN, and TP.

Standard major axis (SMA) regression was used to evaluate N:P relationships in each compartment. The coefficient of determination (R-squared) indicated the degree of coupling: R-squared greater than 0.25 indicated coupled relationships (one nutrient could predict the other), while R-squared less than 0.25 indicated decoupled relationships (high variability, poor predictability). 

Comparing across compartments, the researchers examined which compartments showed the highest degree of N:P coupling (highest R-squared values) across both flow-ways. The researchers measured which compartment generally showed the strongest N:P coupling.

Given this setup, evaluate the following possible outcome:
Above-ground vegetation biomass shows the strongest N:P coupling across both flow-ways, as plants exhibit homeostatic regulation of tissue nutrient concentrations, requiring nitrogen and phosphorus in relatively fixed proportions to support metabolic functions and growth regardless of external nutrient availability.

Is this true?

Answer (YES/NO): YES